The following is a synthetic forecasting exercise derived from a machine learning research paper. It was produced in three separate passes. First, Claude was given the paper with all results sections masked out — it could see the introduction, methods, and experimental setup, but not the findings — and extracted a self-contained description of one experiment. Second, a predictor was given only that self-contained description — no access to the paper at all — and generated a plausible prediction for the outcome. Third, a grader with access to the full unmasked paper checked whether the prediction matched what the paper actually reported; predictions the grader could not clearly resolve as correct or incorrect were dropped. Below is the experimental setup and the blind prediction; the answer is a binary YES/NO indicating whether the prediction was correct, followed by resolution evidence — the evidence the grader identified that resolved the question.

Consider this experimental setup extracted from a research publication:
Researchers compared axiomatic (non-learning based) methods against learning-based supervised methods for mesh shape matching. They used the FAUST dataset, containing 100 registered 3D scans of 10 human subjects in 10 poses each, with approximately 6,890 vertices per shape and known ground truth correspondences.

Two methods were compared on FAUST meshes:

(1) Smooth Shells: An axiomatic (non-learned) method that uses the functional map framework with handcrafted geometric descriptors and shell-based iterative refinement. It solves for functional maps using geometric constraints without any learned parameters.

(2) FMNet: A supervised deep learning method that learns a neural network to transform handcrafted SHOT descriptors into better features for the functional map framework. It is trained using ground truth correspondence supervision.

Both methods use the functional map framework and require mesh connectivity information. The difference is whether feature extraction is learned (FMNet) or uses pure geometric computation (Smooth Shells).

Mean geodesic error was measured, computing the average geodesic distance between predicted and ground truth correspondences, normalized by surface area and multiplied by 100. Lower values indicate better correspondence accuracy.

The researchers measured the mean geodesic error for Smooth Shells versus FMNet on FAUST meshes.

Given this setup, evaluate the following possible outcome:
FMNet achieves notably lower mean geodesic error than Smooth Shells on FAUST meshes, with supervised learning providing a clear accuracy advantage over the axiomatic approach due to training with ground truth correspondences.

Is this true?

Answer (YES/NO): NO